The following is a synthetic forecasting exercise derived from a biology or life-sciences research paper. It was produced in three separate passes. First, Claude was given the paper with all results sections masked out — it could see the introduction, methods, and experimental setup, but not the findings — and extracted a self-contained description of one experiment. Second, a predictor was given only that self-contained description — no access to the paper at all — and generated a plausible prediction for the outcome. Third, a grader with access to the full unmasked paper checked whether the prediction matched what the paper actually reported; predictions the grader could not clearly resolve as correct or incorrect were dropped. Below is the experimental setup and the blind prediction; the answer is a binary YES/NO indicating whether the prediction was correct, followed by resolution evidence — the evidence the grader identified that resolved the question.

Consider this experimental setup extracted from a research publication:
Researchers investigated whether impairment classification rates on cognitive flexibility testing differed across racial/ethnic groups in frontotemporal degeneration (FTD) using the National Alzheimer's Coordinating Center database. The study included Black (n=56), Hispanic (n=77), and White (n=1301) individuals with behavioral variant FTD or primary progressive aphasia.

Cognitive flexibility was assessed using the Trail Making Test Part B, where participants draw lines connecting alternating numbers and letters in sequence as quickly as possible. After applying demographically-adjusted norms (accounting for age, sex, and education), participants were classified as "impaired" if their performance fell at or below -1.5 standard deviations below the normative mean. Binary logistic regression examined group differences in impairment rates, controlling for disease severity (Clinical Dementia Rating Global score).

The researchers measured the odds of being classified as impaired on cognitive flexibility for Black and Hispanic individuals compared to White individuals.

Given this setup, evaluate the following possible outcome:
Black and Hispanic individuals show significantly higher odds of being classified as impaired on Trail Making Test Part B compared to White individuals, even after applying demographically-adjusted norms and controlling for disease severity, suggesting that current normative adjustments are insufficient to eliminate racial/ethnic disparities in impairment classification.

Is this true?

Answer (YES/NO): NO